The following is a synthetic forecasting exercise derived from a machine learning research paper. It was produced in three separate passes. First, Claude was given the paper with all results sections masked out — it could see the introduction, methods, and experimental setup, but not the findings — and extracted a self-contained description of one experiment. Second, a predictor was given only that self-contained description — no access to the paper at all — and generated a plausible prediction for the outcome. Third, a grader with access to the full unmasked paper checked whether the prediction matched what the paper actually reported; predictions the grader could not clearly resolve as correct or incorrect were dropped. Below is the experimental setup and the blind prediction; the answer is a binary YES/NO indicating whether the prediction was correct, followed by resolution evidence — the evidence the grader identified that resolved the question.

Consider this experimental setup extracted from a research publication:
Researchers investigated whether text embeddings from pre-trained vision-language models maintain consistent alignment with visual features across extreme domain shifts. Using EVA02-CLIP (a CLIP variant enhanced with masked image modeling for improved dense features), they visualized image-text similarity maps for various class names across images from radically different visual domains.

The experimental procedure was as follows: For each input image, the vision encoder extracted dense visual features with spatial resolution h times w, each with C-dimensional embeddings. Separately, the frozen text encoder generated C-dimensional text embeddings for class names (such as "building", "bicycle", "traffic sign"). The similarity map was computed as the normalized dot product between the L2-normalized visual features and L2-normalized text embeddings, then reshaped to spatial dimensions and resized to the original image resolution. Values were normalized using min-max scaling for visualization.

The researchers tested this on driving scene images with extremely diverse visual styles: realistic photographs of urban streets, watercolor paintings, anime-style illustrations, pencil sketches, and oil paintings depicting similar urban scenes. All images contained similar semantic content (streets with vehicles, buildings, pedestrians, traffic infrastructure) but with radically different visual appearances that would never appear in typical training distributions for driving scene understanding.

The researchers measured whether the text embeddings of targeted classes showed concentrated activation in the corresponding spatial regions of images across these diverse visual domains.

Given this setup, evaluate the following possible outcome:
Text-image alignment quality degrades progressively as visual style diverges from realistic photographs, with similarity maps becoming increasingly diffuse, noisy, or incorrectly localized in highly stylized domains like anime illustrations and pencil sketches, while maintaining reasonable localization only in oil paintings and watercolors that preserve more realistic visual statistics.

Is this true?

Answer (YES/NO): NO